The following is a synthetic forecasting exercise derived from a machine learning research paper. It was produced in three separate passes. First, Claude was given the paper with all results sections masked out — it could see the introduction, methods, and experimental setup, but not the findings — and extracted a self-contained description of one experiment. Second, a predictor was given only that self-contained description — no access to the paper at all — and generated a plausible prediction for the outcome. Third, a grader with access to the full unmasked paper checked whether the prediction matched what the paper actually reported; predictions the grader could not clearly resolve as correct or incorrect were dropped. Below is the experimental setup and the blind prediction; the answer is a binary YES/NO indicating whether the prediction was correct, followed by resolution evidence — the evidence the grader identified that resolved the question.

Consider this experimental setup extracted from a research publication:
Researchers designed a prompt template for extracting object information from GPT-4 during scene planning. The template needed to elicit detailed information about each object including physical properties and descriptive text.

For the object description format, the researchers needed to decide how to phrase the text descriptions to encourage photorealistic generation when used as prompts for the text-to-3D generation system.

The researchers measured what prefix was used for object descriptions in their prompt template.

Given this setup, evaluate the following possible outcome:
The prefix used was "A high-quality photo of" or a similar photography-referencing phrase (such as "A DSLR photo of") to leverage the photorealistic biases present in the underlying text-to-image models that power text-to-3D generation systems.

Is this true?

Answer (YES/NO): YES